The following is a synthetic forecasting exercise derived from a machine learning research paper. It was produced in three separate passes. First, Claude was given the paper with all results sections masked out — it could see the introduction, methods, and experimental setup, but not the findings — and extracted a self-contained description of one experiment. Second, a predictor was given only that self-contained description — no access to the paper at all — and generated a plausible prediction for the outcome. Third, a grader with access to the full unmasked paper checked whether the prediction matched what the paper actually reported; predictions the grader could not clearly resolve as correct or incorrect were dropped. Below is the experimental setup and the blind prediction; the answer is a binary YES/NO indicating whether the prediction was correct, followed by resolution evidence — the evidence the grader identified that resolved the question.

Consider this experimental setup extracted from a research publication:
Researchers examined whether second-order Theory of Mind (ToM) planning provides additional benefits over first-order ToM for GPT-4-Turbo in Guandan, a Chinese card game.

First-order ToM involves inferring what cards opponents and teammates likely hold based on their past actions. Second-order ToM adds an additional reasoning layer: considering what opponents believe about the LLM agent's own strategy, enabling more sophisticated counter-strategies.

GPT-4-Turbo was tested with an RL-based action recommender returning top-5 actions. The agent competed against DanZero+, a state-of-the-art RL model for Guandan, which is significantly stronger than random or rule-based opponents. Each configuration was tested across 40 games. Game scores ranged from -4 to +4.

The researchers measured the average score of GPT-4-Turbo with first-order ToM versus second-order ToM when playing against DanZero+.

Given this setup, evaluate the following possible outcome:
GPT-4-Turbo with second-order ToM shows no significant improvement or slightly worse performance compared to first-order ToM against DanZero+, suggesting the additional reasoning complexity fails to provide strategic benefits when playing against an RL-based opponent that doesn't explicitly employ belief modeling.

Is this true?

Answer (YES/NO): NO